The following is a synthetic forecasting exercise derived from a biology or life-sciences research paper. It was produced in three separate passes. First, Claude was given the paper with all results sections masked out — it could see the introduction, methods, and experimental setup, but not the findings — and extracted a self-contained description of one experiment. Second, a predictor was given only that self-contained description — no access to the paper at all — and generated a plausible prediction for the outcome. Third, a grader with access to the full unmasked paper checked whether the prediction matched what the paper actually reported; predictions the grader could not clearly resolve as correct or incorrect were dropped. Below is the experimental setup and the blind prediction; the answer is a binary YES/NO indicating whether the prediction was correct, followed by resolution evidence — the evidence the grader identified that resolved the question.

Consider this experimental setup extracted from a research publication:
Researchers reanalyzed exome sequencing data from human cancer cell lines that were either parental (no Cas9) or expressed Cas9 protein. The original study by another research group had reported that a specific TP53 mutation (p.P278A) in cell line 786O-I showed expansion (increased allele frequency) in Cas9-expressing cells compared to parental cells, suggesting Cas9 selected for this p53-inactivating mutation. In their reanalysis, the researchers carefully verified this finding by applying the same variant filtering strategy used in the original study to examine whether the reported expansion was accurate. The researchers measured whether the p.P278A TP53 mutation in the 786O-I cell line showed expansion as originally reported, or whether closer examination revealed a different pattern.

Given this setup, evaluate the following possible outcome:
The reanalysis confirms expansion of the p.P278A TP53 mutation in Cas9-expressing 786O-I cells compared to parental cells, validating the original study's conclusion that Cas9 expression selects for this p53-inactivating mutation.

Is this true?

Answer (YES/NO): NO